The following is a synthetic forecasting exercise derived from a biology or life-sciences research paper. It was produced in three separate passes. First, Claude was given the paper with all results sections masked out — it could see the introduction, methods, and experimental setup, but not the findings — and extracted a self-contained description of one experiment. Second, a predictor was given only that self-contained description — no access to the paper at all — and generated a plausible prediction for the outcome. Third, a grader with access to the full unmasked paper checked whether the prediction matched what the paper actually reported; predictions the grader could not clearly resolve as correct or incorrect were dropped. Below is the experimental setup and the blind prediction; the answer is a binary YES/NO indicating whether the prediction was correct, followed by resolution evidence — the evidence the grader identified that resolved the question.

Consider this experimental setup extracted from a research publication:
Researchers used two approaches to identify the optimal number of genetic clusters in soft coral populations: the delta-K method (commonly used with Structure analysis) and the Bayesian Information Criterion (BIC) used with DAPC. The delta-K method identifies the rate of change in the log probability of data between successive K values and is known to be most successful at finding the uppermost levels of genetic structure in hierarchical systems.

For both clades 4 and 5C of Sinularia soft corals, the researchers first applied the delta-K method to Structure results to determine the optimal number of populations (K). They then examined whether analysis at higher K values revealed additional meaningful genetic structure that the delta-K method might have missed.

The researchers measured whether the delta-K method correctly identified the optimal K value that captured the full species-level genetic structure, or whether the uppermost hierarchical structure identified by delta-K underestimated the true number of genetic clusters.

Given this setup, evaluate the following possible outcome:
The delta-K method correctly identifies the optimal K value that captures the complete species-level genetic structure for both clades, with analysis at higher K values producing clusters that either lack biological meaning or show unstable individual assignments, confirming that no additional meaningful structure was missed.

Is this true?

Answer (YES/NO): NO